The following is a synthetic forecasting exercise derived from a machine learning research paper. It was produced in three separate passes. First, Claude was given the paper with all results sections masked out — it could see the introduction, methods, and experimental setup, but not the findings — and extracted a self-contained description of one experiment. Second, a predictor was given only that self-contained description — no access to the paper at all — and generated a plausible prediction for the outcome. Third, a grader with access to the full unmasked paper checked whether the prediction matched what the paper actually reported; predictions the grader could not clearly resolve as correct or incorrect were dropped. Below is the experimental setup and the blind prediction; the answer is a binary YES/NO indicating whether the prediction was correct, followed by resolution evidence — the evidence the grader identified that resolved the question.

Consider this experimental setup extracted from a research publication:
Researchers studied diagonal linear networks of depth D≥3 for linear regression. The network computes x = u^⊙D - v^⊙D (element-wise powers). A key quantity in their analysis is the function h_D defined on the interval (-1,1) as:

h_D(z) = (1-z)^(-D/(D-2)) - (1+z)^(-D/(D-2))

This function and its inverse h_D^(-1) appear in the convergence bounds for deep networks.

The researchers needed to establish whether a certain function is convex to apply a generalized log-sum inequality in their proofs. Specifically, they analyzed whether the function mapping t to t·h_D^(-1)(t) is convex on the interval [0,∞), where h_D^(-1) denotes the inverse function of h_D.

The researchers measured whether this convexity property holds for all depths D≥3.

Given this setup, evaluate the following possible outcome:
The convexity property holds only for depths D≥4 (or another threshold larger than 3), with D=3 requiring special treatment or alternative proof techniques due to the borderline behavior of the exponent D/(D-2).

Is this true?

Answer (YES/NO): NO